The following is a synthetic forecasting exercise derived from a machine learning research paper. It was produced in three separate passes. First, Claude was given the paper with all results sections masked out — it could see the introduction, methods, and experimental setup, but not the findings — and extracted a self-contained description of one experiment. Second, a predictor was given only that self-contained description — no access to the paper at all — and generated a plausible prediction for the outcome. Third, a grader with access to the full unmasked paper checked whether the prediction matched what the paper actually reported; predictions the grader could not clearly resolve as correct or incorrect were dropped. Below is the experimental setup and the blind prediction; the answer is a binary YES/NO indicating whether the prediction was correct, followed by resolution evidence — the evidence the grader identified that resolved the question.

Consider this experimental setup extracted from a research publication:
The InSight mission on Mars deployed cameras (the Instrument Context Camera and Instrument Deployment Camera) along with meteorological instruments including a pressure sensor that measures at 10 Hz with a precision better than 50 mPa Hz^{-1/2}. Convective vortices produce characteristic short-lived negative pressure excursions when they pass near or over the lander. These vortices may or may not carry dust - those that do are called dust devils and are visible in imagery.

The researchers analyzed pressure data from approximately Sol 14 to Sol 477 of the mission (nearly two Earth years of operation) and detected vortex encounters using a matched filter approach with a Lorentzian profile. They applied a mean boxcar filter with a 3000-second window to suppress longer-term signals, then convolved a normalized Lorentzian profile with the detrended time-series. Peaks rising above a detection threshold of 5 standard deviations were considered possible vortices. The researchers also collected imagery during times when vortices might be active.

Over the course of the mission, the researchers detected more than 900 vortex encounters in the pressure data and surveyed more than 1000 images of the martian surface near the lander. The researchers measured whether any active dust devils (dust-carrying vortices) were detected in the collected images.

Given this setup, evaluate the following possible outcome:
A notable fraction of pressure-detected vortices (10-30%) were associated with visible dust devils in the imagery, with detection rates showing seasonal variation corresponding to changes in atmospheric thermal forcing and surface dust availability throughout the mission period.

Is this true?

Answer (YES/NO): NO